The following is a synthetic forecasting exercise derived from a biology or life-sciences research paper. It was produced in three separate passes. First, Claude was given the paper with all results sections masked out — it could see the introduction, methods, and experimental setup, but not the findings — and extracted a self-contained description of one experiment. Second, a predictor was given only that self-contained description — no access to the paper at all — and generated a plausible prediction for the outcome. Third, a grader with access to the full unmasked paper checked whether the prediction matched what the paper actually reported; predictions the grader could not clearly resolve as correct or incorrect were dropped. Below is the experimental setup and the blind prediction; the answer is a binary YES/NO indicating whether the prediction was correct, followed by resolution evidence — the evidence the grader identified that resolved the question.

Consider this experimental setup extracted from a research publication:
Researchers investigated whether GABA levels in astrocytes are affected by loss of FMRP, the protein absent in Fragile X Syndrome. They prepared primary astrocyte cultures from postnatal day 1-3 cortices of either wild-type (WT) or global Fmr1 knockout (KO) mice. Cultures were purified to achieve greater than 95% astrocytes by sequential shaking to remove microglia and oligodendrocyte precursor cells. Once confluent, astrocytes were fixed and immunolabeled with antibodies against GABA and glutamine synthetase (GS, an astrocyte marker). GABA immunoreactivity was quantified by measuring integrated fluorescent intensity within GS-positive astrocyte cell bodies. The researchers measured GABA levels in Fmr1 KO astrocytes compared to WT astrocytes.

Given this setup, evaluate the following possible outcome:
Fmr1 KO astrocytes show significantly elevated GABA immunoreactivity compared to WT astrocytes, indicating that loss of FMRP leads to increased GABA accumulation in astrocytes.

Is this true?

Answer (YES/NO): YES